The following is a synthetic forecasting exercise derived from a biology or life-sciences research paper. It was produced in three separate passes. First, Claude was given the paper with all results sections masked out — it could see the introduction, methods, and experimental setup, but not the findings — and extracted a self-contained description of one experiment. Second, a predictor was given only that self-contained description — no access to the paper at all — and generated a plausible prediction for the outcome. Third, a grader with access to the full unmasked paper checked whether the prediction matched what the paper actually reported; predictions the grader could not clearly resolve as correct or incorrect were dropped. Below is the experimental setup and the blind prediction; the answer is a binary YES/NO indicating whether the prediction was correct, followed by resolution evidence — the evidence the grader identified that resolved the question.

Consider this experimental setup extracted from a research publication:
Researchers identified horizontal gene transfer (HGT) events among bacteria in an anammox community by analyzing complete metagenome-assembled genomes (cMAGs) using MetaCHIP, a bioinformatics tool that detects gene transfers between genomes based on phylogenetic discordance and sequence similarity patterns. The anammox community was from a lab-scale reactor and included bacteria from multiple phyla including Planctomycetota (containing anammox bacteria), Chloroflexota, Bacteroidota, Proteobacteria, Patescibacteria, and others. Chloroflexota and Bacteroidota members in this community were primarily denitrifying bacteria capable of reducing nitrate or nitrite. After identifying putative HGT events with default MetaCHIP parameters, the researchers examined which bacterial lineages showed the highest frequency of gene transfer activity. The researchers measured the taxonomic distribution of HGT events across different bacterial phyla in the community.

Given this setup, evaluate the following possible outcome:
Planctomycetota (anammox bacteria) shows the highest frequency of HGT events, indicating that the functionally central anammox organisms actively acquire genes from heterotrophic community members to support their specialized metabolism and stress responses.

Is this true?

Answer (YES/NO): NO